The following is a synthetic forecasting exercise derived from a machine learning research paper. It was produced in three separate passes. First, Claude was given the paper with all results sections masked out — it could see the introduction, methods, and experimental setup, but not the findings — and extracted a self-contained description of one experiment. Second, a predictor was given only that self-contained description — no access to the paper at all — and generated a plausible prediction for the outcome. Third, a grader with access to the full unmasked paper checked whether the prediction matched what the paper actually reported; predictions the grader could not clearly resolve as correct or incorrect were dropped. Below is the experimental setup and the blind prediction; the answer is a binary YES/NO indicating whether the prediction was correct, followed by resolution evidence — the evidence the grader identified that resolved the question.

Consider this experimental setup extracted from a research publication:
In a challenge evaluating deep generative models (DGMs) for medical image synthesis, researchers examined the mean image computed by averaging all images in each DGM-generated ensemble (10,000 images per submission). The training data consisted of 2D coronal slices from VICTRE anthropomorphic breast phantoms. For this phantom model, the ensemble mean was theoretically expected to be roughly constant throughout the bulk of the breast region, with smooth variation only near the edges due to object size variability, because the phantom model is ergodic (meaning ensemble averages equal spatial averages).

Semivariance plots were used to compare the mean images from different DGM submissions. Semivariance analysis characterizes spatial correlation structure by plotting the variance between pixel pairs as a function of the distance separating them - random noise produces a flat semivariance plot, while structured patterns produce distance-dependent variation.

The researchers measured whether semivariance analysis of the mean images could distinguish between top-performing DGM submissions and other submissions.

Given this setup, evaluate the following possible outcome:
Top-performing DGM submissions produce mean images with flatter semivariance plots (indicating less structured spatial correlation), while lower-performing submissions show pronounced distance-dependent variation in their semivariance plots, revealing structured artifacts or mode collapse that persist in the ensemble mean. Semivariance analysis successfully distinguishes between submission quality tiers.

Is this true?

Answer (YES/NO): YES